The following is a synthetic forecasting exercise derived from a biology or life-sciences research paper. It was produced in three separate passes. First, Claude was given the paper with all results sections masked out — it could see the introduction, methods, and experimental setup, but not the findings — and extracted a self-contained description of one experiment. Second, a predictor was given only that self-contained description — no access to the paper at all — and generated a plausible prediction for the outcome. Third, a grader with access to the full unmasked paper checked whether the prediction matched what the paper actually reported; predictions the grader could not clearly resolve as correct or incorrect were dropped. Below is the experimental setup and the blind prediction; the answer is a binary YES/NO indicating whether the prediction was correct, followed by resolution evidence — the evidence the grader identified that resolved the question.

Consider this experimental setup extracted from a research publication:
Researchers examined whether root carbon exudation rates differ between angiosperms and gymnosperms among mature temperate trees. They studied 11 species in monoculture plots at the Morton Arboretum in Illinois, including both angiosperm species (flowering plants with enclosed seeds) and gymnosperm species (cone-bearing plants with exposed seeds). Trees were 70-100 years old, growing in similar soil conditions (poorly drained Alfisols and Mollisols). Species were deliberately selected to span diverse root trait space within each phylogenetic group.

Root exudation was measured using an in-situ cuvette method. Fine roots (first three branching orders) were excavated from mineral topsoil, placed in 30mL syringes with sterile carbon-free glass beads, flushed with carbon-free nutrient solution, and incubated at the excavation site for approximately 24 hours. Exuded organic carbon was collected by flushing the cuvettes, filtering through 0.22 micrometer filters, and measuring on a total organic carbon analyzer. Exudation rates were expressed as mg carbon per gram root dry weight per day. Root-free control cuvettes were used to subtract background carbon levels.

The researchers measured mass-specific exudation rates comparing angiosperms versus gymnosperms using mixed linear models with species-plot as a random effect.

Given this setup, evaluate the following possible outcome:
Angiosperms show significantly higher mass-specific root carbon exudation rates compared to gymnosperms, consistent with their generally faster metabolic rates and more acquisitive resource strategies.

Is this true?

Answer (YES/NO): NO